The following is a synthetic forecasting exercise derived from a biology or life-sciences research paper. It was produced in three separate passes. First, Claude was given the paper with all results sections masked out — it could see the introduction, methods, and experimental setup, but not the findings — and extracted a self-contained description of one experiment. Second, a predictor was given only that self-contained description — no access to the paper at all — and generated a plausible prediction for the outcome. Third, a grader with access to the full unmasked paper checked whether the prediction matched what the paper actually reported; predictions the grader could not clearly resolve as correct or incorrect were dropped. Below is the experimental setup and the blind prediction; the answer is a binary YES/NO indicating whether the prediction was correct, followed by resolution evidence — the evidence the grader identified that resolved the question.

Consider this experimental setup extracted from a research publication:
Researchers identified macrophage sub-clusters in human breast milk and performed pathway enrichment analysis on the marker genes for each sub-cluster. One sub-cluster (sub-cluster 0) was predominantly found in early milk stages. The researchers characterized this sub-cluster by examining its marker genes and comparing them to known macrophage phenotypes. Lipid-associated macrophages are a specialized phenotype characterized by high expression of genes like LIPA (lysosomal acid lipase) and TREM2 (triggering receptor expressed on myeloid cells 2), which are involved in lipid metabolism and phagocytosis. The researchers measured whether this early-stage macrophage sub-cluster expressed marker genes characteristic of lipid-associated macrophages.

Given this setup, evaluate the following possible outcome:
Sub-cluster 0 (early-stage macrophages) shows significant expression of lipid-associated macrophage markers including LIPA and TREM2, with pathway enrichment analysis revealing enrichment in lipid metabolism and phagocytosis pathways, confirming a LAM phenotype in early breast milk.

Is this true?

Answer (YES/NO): NO